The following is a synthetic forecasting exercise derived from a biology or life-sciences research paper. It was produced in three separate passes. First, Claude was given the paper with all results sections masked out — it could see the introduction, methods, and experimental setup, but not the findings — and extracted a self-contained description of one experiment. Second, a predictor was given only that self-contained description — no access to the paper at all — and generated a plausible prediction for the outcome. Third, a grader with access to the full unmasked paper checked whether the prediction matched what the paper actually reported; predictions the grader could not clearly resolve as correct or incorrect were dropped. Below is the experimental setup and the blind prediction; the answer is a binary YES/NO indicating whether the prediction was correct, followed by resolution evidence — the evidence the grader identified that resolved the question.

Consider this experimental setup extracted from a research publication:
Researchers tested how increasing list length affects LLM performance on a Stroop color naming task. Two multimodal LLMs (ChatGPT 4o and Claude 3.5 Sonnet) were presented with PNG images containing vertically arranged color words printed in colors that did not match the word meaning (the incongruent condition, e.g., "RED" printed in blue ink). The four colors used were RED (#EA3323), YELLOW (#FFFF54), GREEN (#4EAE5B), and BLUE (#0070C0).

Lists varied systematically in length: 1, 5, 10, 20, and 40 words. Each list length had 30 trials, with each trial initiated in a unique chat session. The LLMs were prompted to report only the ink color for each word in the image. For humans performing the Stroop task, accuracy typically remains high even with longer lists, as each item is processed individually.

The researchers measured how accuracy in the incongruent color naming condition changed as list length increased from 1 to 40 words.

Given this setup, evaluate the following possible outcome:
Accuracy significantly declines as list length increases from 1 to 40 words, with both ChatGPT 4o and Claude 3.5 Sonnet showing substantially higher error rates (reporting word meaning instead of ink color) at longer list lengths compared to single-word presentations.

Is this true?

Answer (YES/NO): YES